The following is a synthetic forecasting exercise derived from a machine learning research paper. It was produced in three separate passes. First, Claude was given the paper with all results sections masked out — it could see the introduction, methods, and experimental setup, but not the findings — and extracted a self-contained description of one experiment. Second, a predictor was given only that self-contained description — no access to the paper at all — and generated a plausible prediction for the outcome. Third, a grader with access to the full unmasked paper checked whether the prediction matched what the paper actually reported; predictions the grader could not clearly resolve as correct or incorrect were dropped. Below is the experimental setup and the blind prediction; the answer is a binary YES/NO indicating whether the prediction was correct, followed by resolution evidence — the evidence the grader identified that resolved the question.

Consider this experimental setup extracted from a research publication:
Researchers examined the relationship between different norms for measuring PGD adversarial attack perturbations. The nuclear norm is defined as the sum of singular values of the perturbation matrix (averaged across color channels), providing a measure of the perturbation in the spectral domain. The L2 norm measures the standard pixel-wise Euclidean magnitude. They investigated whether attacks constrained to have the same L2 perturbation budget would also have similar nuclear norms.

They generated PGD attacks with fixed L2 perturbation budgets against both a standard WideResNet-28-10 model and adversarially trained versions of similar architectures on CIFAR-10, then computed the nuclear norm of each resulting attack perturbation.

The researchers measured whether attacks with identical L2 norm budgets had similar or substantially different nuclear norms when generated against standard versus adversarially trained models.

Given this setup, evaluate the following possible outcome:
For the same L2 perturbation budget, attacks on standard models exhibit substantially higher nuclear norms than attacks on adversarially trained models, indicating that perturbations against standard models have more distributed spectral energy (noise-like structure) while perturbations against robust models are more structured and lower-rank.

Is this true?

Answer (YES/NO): YES